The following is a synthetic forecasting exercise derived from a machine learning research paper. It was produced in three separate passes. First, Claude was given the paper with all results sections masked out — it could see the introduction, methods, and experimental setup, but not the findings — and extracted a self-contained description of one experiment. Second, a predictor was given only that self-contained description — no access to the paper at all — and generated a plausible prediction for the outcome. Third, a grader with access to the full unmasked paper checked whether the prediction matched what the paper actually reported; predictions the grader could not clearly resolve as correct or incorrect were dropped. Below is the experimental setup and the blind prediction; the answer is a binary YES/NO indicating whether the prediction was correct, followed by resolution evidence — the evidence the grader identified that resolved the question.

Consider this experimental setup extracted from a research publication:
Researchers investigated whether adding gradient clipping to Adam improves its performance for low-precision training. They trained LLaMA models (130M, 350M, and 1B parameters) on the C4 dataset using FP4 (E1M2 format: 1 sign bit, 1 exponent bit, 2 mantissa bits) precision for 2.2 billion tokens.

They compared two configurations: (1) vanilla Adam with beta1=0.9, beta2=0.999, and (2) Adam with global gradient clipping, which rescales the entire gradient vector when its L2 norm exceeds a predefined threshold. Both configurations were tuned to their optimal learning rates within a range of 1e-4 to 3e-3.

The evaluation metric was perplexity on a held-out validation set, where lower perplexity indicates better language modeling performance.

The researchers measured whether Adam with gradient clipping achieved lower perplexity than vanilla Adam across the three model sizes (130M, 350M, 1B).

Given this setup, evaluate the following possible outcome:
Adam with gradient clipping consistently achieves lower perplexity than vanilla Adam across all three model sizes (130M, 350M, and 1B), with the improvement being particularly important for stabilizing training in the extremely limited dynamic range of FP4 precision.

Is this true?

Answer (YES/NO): YES